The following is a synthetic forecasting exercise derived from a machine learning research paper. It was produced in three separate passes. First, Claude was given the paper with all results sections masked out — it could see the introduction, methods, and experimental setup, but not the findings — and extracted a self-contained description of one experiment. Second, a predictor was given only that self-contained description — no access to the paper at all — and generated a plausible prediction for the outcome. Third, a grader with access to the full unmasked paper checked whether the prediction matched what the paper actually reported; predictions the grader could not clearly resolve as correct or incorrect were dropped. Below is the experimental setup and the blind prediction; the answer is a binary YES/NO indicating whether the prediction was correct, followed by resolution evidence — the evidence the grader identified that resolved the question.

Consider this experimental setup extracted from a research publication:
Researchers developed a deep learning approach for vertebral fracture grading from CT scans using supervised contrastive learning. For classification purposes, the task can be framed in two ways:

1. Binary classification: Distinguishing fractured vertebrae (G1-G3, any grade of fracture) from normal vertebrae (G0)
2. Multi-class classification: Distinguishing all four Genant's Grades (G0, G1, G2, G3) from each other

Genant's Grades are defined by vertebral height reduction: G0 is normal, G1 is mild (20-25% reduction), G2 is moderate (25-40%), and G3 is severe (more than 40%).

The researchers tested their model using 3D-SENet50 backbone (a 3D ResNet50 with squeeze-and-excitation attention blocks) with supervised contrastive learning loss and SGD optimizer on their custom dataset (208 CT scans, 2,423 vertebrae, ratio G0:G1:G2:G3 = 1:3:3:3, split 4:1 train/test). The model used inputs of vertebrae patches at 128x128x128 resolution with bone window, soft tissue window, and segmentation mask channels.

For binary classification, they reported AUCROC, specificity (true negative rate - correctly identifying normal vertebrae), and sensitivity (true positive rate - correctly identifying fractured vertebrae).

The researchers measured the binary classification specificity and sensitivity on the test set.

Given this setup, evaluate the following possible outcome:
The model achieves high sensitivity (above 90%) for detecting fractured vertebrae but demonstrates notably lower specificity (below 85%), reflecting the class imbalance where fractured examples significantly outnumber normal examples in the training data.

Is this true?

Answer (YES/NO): NO